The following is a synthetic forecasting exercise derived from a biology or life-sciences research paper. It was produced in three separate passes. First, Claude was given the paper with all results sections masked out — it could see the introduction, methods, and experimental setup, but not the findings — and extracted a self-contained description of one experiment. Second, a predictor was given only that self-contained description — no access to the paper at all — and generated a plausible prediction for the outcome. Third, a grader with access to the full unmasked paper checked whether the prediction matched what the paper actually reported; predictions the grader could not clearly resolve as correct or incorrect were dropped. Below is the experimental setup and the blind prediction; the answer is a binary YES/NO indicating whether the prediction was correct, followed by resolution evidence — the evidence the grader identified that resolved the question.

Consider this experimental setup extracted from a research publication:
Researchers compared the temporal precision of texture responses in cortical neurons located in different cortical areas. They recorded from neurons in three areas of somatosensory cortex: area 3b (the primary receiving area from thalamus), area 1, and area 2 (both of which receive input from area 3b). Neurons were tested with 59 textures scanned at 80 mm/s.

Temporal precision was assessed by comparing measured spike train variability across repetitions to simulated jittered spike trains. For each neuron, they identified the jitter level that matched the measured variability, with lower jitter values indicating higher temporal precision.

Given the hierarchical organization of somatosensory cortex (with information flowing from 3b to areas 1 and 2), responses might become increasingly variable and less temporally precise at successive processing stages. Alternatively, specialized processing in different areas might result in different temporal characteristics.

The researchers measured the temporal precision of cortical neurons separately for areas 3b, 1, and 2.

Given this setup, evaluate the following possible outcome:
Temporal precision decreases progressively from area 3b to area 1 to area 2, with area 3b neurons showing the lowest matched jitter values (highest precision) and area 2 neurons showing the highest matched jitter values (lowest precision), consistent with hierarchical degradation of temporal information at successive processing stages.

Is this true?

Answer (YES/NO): NO